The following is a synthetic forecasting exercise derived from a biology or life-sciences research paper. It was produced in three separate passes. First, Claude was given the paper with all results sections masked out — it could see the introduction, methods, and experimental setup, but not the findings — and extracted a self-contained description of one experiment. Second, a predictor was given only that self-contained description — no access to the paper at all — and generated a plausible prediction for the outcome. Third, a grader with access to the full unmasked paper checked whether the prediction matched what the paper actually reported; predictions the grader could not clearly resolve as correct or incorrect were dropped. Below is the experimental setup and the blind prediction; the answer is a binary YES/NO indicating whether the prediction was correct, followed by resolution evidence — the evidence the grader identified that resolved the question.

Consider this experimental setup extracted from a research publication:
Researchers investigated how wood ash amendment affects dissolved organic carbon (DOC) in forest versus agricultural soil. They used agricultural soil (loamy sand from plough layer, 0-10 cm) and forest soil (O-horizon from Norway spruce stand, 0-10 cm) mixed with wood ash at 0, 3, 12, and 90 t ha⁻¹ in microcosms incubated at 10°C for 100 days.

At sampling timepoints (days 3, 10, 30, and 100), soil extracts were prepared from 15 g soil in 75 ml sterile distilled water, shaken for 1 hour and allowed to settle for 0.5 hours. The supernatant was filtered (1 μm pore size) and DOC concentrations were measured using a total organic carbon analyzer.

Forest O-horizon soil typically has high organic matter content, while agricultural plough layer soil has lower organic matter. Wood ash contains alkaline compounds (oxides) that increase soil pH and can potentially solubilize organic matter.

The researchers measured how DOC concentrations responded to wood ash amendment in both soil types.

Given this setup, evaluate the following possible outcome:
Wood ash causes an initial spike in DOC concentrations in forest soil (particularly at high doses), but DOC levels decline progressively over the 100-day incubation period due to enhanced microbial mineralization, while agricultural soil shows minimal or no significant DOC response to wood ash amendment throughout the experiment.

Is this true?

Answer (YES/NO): NO